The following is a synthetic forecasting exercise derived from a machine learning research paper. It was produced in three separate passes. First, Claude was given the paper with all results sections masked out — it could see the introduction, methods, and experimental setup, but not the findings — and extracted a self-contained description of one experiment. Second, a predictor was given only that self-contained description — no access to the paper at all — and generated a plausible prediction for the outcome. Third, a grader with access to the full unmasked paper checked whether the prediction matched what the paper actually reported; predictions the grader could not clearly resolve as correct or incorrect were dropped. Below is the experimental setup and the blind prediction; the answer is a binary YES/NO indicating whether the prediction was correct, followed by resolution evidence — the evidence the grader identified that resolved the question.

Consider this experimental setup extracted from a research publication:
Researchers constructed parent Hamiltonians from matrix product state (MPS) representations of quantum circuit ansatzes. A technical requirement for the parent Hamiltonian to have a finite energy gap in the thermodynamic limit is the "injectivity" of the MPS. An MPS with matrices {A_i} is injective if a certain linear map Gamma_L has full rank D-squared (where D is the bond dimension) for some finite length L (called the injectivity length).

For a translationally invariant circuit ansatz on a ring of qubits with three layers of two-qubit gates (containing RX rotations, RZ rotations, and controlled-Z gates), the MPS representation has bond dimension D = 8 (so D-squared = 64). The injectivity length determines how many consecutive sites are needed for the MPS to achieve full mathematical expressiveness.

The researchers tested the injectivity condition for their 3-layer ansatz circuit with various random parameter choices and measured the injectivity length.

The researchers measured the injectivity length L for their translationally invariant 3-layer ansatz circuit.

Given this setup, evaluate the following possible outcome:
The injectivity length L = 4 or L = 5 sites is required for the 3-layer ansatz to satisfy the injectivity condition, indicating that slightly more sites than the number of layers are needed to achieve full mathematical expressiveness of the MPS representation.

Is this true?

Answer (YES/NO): NO